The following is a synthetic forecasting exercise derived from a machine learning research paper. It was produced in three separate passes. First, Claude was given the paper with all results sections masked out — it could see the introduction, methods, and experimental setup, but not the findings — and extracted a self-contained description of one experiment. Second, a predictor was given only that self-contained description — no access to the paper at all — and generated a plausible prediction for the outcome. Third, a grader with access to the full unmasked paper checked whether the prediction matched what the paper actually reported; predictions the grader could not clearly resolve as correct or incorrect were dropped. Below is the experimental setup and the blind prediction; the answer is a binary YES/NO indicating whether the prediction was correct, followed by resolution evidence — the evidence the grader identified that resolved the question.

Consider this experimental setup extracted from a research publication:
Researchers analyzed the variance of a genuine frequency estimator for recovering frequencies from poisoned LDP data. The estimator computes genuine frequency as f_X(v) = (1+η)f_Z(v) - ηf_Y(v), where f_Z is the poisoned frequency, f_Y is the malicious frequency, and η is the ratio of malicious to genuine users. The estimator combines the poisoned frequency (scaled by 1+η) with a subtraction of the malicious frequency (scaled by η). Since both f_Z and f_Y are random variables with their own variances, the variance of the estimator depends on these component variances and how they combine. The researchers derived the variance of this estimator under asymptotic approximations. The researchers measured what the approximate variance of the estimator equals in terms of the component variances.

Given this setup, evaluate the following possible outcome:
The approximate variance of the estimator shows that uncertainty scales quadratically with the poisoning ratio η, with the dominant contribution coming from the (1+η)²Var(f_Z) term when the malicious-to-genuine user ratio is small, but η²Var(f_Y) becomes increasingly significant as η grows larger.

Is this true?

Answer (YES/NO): NO